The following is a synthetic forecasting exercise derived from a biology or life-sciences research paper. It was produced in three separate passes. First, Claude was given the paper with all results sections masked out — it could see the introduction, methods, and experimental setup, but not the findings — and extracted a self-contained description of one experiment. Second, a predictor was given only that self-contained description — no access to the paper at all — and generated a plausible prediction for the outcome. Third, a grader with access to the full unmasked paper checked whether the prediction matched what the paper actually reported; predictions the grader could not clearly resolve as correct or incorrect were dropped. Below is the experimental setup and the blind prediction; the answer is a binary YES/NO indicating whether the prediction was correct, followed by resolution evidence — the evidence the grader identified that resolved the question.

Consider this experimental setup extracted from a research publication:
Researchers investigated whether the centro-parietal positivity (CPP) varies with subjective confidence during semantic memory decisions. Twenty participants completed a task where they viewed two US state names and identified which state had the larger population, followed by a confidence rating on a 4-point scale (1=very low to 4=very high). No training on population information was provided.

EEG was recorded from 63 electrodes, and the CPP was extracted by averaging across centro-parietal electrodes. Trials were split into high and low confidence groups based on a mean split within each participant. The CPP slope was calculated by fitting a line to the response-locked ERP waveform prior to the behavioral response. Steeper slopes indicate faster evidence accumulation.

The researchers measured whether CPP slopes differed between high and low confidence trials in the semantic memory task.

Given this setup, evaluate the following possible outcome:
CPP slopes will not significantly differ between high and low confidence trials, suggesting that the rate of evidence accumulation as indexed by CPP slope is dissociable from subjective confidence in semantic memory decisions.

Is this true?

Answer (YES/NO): NO